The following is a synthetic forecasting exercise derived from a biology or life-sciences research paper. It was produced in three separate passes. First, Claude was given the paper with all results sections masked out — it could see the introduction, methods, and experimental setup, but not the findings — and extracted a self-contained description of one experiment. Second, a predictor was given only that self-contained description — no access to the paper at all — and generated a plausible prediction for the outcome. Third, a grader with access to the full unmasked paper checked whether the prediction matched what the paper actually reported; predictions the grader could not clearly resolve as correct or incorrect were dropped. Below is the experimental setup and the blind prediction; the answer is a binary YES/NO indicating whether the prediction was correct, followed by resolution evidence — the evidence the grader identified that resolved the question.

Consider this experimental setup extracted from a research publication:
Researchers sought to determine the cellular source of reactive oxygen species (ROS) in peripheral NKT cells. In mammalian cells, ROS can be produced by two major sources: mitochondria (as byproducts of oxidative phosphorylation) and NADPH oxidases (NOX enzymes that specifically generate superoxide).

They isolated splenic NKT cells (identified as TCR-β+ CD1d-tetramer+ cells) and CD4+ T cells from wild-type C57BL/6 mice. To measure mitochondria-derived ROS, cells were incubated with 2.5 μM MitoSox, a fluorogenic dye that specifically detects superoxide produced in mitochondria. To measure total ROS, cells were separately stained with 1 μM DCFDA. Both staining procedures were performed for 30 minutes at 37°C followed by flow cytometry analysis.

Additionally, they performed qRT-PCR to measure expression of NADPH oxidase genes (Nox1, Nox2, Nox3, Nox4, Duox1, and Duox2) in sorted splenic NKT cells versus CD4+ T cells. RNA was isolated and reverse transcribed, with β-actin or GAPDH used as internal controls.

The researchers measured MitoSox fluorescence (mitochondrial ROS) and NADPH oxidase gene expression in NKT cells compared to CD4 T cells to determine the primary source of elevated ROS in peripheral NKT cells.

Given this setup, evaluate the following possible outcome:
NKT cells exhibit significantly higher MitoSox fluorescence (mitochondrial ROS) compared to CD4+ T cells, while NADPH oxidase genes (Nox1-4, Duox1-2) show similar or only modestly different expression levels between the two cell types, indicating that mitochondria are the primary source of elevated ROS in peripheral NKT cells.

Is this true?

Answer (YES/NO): NO